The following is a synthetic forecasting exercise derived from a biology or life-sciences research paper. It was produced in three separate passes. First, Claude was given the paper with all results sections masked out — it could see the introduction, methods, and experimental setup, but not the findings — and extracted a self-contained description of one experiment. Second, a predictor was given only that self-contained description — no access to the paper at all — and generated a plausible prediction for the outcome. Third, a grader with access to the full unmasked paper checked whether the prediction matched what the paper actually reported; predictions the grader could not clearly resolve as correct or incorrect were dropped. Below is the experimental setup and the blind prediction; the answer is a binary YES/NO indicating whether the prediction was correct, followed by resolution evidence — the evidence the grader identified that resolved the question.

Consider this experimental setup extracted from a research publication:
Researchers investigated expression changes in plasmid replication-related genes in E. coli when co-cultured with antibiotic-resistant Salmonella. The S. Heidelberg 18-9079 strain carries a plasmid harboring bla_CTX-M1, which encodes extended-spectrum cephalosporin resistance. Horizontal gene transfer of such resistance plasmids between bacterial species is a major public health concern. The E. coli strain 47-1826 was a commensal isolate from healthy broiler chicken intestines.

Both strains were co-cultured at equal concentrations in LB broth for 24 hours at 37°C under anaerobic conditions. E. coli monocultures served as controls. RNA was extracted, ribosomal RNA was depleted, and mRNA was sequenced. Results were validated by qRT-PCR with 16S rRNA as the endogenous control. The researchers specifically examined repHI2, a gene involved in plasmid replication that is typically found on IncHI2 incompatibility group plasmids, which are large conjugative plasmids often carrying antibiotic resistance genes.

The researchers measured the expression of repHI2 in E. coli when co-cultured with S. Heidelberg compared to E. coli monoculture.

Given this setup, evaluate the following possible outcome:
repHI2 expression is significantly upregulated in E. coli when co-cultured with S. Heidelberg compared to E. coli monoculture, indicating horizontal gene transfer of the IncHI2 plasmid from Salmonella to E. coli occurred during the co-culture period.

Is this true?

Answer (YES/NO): NO